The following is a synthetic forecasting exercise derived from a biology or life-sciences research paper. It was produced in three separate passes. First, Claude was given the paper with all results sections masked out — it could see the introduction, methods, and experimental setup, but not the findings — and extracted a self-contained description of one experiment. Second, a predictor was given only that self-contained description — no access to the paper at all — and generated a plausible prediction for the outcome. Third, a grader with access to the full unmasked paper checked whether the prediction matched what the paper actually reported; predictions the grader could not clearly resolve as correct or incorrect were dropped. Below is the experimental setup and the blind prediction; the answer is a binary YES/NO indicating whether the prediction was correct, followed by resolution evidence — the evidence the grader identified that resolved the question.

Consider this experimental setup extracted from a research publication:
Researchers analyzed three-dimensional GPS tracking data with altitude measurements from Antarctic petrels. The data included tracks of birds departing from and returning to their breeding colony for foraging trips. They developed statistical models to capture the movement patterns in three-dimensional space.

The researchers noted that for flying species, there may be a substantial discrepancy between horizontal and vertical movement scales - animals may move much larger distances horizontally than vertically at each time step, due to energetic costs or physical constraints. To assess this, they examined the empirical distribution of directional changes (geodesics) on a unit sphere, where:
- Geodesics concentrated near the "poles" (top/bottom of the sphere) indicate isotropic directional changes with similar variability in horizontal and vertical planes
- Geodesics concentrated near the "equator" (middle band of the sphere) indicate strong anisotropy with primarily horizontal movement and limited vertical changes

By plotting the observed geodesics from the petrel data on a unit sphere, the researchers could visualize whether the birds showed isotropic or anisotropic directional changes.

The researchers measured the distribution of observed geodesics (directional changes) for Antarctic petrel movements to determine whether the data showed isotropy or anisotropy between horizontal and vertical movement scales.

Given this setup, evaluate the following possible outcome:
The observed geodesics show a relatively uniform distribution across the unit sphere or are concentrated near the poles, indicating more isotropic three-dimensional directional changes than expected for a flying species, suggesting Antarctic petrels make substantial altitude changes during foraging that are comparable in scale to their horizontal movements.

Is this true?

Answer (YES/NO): NO